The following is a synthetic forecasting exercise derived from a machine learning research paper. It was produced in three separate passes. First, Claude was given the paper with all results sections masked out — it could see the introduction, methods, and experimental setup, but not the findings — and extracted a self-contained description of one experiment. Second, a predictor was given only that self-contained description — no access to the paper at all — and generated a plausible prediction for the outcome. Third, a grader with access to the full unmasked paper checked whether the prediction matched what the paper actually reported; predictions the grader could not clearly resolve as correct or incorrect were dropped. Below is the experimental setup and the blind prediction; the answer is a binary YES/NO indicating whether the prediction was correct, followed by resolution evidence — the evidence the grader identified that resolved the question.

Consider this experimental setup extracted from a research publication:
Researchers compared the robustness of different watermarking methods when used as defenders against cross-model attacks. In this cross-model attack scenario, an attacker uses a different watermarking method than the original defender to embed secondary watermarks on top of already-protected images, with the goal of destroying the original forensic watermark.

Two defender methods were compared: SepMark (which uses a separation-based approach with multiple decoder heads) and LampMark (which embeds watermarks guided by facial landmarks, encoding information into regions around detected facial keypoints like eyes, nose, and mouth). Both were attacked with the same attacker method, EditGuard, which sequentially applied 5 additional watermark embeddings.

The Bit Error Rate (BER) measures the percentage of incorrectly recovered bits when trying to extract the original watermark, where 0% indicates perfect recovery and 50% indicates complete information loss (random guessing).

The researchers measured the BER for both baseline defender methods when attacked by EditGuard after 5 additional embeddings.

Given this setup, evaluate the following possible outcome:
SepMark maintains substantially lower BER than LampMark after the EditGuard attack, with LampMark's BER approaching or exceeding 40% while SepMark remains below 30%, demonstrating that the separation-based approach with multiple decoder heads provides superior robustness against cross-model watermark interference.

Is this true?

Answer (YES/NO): NO